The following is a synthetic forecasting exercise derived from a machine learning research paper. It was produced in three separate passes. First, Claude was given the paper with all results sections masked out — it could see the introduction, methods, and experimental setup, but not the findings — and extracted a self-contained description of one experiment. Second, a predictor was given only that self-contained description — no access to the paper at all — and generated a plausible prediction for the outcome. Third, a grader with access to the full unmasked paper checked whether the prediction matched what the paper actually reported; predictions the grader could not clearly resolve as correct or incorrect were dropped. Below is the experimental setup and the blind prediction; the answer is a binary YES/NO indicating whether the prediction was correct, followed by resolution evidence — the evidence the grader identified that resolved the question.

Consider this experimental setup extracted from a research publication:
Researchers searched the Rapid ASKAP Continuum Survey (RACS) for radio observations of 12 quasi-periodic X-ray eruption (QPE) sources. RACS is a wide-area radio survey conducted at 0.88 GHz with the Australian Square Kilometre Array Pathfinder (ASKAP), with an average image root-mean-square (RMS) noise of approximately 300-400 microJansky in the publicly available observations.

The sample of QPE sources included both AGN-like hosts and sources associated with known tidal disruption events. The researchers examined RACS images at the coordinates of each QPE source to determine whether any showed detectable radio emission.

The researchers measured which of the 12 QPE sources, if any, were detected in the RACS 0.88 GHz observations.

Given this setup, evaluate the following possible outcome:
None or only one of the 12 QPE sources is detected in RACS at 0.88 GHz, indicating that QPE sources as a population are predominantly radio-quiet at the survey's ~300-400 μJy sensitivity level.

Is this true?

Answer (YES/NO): YES